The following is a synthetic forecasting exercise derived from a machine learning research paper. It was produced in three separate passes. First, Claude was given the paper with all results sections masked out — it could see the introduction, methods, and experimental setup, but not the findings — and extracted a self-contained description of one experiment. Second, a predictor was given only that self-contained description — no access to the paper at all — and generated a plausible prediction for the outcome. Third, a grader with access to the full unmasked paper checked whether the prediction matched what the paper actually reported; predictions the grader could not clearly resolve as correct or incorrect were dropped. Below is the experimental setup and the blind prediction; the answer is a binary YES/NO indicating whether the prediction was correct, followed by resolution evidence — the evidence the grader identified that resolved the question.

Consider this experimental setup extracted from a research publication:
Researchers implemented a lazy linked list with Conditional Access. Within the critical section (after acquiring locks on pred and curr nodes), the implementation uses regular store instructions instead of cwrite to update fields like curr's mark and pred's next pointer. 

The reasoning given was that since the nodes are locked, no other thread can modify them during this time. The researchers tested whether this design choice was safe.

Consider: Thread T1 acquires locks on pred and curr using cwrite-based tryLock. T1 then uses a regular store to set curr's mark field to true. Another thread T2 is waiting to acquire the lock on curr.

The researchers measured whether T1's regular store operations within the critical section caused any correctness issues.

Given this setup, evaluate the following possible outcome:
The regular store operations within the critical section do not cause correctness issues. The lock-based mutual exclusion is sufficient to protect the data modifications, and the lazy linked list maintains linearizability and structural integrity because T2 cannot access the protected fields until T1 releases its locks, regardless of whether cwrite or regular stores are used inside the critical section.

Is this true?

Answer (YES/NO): YES